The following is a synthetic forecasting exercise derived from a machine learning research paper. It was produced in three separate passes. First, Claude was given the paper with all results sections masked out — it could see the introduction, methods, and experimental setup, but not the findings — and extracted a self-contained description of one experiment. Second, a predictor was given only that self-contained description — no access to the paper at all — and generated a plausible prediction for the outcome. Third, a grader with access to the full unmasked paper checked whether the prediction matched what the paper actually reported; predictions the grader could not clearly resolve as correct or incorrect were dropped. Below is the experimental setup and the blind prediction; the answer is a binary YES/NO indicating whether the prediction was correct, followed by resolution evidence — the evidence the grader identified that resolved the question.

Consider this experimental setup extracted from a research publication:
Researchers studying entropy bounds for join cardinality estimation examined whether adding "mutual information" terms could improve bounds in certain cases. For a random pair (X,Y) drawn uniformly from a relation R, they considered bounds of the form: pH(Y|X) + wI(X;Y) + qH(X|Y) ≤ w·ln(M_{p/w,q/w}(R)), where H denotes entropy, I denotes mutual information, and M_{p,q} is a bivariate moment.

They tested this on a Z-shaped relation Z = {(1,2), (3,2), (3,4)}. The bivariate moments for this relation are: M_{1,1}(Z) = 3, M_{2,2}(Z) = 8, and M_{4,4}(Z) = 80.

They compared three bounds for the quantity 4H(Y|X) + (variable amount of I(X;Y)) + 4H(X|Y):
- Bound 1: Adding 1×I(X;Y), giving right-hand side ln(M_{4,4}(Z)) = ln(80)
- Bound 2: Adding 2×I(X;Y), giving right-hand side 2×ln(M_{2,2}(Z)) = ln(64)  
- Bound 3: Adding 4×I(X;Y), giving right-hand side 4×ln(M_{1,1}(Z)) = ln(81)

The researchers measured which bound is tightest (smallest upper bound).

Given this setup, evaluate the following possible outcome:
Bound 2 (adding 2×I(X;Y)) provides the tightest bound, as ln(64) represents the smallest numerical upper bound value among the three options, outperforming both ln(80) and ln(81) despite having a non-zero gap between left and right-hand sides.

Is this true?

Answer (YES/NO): YES